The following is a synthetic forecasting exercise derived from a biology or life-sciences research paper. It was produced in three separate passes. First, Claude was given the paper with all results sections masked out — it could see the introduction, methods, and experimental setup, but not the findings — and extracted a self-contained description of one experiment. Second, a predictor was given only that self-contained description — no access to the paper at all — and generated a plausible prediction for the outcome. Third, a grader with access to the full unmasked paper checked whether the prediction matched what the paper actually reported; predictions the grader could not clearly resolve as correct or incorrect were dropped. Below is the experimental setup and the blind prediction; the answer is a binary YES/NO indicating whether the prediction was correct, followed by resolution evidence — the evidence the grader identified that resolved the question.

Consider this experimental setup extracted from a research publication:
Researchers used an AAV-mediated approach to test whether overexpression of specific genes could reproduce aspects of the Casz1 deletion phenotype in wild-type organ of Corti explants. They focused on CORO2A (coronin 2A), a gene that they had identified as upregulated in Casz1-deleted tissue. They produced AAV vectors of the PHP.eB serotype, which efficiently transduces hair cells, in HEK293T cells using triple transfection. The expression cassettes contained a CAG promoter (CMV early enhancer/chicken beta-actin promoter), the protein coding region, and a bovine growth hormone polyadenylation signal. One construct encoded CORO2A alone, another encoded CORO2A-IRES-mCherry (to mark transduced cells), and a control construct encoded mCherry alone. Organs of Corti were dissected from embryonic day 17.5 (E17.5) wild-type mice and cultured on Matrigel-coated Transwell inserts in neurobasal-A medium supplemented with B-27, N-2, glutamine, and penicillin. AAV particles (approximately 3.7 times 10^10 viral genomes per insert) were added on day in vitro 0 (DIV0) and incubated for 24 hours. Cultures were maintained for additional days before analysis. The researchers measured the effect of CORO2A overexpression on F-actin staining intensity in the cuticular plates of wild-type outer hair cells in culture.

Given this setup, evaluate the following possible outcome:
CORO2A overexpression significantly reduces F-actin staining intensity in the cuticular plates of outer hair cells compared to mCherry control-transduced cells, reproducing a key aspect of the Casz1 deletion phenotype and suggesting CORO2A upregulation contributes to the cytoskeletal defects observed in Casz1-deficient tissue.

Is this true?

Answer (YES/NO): YES